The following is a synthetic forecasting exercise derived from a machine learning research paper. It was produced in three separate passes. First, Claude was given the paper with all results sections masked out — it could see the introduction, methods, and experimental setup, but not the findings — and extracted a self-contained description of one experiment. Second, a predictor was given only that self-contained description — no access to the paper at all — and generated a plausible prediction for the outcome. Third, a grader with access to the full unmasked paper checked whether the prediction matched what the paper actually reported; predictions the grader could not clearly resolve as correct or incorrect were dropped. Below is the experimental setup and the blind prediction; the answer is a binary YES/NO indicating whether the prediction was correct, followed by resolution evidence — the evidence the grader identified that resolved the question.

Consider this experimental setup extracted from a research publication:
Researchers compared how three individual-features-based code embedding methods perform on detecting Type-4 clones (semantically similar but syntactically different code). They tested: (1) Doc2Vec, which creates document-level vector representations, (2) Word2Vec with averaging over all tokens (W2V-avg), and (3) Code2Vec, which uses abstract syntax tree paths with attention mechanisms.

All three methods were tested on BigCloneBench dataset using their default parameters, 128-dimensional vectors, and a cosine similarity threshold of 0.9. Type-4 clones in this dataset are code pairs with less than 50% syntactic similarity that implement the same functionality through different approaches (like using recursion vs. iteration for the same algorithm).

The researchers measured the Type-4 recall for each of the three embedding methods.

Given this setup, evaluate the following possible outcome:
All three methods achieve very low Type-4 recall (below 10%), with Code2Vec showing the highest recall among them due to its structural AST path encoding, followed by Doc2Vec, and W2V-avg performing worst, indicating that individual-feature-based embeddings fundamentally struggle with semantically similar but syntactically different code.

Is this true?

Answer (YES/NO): NO